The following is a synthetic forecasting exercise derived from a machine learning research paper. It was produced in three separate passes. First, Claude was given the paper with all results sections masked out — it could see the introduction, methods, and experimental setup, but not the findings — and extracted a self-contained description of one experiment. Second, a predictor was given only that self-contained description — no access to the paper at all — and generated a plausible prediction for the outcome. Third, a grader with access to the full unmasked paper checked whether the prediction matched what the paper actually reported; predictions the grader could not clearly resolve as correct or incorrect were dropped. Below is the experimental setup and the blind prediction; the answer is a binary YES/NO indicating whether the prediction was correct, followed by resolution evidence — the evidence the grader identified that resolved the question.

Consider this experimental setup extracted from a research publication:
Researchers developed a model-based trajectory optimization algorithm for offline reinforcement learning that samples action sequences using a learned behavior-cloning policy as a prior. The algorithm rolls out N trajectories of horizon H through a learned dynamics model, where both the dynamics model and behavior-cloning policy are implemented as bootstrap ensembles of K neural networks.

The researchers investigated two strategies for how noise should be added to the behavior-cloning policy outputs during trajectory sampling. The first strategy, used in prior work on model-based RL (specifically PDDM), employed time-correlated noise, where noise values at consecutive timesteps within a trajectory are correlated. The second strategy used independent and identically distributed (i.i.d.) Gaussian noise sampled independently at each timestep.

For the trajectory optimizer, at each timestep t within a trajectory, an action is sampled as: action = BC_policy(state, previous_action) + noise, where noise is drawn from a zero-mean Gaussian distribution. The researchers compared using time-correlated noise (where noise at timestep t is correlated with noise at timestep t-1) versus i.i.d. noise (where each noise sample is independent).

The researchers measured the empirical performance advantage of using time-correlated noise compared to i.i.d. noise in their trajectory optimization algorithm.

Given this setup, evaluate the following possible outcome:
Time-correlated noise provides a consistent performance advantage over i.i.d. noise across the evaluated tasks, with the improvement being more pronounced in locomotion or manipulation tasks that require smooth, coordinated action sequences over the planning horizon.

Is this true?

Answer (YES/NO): NO